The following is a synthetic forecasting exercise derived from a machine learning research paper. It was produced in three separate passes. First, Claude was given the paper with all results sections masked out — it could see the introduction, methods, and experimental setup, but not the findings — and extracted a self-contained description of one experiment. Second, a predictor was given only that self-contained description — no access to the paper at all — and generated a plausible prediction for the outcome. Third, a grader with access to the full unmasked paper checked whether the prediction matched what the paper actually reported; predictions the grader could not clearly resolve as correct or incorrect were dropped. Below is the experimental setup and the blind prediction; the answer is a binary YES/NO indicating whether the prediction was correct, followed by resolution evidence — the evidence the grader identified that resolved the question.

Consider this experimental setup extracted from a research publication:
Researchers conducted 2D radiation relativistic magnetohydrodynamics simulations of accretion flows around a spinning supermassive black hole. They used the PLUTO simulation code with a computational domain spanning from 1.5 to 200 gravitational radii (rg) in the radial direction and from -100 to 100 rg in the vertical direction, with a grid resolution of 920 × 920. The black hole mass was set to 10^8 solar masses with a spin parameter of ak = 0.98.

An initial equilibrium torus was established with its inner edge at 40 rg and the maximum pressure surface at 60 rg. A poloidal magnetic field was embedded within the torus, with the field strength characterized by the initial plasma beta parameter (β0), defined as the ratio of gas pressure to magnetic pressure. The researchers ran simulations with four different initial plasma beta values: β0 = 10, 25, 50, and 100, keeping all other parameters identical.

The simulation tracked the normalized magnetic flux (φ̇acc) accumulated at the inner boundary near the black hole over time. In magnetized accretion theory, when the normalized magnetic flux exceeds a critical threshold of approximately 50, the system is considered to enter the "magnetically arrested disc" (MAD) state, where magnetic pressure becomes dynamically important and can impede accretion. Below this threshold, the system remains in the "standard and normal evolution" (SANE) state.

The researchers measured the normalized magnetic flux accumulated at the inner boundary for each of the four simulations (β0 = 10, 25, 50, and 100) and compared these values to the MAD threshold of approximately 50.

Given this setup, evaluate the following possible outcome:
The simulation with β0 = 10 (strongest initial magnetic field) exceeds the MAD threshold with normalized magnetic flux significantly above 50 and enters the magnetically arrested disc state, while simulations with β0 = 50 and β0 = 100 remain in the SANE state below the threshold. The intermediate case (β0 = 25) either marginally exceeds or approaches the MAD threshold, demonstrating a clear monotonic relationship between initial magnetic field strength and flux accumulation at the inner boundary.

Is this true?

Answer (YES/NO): YES